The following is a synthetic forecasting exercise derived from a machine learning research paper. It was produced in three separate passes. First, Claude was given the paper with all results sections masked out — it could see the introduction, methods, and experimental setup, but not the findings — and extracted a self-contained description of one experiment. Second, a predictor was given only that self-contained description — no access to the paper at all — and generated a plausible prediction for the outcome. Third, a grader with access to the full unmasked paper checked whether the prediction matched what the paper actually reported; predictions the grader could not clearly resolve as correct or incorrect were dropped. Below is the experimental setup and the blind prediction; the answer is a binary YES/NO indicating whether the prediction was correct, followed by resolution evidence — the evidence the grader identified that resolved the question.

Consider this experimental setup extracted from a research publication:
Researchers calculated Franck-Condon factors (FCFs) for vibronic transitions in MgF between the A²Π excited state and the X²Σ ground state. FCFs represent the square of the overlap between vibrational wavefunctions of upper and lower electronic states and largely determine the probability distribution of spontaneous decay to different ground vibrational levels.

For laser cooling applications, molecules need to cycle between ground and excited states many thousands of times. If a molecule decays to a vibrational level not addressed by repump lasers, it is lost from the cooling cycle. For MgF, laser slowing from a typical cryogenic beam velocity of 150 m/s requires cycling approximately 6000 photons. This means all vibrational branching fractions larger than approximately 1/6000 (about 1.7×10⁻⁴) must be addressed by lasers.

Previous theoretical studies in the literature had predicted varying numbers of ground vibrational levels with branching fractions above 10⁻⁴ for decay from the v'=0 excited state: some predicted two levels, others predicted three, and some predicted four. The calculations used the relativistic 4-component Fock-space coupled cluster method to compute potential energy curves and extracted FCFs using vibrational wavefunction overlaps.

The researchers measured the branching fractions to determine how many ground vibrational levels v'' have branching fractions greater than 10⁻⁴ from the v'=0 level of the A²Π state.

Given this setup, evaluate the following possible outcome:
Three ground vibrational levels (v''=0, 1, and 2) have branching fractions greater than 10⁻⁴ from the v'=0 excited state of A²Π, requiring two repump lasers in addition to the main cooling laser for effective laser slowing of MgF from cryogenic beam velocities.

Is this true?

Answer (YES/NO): YES